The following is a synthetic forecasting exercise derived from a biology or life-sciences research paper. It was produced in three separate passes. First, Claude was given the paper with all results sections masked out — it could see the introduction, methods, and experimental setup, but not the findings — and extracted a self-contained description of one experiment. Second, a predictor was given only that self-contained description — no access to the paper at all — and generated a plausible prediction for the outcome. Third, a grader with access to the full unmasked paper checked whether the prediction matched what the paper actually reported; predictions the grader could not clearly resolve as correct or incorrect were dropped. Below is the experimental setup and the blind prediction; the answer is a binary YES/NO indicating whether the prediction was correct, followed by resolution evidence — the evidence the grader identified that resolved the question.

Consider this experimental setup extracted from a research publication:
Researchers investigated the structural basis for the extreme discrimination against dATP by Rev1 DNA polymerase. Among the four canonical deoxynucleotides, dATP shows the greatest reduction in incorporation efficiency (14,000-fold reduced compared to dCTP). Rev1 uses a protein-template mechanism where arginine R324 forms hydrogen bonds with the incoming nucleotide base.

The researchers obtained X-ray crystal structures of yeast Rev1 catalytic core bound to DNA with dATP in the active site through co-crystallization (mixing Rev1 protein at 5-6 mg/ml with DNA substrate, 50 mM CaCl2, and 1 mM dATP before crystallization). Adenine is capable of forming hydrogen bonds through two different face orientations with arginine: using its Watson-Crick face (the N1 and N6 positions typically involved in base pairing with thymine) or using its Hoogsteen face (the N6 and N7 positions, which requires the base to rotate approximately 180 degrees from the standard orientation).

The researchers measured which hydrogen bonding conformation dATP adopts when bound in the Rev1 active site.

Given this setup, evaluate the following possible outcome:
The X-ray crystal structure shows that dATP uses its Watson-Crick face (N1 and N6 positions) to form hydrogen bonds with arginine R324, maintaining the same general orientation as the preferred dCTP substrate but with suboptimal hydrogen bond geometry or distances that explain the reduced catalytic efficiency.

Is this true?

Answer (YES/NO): NO